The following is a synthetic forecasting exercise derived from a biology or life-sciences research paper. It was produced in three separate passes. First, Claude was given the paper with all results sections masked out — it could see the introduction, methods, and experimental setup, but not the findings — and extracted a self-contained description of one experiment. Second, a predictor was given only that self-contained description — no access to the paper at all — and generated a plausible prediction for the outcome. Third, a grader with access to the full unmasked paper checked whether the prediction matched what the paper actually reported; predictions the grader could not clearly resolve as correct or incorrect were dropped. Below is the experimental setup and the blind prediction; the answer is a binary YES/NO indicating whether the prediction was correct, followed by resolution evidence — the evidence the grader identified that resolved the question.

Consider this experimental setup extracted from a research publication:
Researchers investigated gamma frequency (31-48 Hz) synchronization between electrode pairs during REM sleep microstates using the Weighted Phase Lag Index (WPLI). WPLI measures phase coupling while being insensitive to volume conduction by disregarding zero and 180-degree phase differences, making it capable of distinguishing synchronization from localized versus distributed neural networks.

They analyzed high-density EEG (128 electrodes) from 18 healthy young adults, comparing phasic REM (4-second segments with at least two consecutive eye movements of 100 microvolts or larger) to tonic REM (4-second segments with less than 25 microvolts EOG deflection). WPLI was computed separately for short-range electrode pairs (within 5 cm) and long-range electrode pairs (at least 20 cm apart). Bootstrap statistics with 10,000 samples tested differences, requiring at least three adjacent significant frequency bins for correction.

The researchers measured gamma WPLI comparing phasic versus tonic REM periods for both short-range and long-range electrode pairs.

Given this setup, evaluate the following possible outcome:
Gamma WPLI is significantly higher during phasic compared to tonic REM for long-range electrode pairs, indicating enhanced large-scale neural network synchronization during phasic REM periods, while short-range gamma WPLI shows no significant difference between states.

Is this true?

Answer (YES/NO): NO